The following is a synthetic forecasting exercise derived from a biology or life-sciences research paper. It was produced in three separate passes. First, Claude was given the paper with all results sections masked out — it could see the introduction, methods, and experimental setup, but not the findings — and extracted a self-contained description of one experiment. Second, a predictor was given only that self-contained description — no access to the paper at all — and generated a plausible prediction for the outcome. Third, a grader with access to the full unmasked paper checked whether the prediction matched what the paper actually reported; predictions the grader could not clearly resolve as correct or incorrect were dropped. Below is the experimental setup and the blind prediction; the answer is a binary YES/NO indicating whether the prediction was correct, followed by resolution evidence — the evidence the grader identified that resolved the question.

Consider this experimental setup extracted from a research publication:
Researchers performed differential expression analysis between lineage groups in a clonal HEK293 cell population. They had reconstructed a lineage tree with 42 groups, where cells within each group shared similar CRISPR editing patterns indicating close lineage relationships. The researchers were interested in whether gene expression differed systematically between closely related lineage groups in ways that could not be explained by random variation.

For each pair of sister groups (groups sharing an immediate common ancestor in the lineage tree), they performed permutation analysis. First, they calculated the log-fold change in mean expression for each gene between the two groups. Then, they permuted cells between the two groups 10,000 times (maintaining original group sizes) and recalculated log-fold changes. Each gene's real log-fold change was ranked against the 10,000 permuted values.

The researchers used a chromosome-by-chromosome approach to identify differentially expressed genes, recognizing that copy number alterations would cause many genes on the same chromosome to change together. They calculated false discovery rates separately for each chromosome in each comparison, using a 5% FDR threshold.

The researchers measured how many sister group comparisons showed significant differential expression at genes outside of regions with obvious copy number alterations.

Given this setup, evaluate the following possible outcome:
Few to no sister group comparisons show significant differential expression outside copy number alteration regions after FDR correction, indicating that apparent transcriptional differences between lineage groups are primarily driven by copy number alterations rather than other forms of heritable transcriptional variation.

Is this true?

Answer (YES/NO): NO